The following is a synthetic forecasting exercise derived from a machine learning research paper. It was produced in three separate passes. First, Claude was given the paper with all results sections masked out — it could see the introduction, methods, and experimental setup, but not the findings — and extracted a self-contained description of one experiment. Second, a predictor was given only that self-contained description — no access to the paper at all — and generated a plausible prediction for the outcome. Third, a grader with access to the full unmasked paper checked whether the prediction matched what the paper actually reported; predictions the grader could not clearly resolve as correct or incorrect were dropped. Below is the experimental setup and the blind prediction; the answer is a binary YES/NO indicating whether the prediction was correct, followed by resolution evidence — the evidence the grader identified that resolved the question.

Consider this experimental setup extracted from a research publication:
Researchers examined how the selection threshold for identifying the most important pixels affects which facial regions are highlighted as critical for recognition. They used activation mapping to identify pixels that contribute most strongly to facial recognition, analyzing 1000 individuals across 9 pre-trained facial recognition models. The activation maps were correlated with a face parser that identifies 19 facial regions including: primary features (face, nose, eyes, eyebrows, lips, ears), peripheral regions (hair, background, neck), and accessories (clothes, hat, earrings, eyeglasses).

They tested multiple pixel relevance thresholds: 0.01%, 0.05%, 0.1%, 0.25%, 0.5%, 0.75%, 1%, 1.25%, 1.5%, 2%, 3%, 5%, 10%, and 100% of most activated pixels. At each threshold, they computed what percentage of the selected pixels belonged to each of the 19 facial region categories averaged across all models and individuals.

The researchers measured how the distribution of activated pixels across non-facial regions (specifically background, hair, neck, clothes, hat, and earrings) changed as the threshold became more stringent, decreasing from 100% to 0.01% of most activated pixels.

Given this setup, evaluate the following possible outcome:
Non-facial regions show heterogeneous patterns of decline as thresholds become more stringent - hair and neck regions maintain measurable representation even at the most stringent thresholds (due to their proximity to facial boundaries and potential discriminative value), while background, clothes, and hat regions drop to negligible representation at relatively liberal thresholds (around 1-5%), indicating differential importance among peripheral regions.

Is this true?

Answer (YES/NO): NO